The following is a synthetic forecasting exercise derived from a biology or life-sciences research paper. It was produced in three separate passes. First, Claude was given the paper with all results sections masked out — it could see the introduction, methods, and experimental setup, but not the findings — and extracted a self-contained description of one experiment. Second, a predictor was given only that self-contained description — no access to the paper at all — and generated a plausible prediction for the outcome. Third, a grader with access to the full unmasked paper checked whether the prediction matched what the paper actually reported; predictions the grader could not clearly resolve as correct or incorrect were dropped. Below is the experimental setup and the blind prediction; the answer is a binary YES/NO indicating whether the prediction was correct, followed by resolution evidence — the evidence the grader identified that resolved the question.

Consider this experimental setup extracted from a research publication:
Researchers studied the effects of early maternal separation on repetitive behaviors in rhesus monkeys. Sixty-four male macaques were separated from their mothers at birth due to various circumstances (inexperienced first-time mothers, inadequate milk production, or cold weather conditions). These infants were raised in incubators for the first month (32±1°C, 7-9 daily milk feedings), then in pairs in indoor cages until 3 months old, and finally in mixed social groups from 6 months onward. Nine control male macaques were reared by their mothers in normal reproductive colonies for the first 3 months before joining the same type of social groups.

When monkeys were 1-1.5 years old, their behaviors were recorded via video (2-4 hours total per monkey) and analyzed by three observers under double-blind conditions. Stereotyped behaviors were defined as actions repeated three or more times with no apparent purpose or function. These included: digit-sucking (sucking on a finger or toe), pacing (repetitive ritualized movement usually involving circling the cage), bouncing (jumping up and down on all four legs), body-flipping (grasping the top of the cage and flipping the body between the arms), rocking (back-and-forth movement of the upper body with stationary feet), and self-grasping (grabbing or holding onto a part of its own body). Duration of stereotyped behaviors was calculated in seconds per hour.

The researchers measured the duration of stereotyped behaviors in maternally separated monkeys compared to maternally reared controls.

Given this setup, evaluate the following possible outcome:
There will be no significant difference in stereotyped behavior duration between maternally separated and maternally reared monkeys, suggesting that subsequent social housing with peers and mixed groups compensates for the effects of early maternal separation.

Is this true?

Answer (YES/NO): NO